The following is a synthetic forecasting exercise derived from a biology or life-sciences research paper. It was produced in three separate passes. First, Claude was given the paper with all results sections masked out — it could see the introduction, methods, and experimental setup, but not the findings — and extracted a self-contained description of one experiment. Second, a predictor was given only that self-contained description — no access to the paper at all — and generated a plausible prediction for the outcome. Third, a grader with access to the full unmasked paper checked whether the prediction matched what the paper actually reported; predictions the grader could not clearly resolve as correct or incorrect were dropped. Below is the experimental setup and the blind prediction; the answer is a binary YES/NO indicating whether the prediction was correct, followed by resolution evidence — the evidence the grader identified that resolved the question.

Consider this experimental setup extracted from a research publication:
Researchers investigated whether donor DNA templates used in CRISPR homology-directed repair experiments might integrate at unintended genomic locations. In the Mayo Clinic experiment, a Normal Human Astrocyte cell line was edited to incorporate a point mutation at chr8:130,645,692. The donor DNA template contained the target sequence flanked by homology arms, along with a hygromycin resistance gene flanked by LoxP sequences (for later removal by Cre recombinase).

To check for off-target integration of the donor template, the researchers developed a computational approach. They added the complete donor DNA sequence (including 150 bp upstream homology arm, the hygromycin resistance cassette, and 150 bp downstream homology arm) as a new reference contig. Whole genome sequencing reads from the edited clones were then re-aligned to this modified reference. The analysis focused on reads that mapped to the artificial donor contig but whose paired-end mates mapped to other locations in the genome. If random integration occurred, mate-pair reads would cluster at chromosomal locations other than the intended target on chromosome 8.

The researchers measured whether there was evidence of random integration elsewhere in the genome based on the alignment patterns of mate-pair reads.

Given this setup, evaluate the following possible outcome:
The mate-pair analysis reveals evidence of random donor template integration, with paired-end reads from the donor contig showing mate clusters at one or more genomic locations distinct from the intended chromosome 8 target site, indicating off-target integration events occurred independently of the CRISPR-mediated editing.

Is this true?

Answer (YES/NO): NO